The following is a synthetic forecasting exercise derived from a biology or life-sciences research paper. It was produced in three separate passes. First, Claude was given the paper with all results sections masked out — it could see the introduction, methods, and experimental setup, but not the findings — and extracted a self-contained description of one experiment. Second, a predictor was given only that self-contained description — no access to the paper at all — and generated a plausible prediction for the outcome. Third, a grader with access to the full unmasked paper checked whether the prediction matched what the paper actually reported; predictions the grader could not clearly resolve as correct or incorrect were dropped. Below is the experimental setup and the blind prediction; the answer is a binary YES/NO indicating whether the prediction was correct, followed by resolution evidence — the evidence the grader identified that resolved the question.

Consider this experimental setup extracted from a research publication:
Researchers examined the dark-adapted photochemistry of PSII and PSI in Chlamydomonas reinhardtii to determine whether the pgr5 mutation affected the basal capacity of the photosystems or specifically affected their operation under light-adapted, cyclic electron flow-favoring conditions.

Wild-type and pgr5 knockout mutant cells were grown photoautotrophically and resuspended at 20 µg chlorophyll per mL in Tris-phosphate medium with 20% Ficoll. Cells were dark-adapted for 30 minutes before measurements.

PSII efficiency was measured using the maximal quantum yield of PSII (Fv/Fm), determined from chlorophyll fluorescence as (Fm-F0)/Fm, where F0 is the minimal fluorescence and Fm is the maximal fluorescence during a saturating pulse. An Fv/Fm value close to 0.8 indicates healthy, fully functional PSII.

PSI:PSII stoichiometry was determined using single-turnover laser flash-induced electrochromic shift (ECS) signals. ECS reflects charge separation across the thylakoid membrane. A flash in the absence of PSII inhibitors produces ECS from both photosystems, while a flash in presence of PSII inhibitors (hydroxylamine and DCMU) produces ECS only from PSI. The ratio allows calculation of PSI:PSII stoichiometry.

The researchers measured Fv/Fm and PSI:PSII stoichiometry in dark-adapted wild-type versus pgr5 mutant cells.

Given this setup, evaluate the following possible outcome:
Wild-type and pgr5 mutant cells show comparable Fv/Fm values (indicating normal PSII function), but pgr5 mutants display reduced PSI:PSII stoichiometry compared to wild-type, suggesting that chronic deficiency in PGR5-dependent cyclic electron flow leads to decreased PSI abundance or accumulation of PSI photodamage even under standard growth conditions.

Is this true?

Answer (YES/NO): NO